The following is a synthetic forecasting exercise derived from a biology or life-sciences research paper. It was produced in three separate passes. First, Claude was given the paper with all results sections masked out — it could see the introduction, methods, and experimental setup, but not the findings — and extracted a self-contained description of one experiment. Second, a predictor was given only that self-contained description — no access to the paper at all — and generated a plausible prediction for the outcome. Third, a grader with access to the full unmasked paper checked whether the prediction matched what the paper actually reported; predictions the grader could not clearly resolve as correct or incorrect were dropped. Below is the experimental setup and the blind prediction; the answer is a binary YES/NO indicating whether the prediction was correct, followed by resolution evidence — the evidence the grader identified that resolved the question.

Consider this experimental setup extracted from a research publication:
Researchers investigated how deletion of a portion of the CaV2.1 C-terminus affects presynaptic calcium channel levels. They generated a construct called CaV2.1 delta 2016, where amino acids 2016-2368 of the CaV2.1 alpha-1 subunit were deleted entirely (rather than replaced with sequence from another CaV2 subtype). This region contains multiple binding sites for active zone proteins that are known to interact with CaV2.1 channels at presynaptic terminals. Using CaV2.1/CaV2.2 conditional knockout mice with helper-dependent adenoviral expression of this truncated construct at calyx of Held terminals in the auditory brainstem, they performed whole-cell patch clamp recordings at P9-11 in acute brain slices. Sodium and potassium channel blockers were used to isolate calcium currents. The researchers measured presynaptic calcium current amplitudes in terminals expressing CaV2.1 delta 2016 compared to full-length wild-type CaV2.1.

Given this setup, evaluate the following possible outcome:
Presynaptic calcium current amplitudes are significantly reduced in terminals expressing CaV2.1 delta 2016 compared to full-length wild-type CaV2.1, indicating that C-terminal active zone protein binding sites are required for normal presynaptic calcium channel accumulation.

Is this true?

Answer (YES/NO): NO